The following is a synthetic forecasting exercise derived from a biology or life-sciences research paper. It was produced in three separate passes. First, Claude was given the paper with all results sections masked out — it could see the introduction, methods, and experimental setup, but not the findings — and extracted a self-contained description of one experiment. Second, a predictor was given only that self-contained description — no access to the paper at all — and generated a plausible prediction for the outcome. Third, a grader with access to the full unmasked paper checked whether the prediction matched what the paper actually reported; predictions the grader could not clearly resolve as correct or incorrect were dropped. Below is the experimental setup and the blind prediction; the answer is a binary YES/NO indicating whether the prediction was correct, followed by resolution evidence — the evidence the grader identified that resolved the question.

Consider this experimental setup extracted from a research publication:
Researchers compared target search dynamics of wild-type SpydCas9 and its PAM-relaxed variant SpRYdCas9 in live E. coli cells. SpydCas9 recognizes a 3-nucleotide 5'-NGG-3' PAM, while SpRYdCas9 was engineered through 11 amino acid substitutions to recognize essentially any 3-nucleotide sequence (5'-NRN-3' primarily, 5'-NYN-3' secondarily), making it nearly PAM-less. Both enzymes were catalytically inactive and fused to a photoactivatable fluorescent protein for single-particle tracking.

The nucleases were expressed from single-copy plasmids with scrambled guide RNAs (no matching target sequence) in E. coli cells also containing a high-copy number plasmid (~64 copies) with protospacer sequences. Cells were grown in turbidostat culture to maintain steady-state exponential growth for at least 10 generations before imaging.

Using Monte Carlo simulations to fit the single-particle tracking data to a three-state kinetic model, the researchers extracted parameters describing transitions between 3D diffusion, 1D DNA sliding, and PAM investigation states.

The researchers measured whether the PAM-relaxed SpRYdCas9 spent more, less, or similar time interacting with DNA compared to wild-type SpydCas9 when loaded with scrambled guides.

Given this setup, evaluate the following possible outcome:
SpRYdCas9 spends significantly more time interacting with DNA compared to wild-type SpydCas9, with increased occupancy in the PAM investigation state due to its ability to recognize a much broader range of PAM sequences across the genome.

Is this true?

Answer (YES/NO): NO